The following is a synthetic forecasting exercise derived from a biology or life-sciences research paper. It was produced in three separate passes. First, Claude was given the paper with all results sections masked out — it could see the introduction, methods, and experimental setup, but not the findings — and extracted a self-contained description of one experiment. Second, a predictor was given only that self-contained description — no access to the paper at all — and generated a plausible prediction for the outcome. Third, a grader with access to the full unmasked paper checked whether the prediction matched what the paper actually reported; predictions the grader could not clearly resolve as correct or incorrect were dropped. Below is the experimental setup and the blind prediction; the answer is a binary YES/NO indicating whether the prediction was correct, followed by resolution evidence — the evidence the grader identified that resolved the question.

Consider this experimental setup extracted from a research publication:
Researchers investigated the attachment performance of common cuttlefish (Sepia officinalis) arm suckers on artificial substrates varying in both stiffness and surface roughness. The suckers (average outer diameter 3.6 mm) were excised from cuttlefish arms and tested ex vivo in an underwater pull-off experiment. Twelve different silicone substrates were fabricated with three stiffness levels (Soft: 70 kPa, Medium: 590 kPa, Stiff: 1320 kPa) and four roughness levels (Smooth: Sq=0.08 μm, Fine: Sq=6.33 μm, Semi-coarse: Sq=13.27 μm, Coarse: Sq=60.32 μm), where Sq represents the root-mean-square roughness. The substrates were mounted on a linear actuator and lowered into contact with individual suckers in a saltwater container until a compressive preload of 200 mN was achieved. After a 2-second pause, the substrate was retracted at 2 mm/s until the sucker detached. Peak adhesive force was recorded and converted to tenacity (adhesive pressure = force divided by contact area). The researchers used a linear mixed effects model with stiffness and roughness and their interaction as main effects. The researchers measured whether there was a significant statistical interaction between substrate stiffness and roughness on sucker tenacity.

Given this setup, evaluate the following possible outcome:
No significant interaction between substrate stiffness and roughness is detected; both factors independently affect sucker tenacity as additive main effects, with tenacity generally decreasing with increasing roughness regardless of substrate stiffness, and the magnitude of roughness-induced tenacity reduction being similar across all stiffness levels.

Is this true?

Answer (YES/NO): NO